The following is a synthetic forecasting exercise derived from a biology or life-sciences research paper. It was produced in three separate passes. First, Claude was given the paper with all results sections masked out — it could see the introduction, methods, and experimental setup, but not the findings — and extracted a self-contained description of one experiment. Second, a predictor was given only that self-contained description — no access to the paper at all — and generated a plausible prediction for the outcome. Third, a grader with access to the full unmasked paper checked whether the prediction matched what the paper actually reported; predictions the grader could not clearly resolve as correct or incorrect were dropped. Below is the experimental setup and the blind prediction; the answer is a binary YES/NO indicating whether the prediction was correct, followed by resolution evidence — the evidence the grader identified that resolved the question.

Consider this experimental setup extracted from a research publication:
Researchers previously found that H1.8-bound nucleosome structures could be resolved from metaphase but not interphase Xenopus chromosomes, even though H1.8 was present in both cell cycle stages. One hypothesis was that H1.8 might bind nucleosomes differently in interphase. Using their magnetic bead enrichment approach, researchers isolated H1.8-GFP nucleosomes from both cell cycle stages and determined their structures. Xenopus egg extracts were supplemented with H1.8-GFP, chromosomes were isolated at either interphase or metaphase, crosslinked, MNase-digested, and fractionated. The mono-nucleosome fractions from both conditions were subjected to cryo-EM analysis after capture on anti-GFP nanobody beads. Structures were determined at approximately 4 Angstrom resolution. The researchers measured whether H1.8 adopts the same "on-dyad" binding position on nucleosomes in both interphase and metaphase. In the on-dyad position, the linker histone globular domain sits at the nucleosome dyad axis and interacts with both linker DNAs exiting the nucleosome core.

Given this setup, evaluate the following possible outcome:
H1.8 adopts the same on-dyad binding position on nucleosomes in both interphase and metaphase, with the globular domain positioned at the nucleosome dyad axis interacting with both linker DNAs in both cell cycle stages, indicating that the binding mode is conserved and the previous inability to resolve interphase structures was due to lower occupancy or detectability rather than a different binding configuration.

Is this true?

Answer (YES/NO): YES